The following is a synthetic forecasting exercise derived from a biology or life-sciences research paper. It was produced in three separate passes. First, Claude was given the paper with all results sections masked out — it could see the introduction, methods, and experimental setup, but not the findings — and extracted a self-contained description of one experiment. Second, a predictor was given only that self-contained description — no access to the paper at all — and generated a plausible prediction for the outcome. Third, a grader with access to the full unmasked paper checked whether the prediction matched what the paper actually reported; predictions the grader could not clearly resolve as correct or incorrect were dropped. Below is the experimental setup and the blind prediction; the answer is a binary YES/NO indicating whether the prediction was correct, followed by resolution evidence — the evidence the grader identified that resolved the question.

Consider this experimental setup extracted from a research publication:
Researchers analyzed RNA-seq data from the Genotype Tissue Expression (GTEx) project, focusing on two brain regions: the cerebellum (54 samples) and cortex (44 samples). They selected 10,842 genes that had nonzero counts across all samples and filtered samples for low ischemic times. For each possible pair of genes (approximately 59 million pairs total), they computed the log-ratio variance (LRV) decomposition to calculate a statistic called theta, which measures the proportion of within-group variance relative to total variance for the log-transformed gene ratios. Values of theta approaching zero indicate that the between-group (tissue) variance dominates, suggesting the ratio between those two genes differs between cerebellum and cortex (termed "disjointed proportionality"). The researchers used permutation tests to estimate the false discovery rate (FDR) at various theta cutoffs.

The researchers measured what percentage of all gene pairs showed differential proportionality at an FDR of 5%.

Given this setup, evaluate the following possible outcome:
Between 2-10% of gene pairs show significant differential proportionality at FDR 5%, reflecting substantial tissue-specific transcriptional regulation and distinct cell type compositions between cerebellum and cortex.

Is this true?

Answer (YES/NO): NO